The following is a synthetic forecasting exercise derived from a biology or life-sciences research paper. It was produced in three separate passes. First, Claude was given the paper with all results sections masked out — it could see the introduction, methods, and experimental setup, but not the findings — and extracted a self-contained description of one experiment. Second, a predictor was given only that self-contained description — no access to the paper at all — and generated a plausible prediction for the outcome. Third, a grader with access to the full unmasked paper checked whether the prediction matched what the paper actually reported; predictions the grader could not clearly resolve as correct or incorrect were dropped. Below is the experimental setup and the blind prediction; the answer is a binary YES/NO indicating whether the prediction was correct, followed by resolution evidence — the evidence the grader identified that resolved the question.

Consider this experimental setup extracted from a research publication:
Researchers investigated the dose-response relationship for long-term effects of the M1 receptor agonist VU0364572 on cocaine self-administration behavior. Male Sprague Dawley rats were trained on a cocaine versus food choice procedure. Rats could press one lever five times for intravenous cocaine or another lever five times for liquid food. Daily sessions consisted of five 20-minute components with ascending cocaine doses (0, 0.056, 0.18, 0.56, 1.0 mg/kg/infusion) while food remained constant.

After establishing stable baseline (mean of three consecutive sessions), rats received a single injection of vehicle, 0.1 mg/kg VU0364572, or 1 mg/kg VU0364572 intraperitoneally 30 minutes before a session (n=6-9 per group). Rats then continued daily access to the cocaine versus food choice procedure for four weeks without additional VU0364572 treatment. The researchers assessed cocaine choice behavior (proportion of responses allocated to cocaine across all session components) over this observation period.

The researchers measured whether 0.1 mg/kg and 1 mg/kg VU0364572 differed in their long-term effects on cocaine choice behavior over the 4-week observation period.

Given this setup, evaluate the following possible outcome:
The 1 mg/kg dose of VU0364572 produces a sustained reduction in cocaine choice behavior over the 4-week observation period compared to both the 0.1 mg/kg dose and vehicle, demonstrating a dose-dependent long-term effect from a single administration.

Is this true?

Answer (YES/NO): YES